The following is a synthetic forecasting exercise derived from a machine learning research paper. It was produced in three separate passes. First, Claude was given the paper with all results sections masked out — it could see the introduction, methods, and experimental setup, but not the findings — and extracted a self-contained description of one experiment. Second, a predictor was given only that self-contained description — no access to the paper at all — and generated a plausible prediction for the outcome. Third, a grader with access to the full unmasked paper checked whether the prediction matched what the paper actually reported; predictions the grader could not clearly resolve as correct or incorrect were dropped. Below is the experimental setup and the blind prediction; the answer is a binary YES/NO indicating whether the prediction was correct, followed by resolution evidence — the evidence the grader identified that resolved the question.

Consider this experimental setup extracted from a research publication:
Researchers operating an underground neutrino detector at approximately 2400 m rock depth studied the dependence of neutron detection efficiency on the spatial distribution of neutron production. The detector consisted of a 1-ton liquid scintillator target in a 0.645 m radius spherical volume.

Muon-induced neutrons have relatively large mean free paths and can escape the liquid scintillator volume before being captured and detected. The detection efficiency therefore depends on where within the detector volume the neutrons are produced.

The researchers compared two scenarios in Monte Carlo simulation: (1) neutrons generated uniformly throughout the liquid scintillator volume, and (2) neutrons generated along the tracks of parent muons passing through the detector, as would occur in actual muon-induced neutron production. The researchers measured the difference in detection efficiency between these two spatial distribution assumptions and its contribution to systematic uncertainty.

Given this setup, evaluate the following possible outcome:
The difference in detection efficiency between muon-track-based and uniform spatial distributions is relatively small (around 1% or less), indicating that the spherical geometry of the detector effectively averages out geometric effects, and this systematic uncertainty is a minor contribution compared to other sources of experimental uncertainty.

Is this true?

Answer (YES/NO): NO